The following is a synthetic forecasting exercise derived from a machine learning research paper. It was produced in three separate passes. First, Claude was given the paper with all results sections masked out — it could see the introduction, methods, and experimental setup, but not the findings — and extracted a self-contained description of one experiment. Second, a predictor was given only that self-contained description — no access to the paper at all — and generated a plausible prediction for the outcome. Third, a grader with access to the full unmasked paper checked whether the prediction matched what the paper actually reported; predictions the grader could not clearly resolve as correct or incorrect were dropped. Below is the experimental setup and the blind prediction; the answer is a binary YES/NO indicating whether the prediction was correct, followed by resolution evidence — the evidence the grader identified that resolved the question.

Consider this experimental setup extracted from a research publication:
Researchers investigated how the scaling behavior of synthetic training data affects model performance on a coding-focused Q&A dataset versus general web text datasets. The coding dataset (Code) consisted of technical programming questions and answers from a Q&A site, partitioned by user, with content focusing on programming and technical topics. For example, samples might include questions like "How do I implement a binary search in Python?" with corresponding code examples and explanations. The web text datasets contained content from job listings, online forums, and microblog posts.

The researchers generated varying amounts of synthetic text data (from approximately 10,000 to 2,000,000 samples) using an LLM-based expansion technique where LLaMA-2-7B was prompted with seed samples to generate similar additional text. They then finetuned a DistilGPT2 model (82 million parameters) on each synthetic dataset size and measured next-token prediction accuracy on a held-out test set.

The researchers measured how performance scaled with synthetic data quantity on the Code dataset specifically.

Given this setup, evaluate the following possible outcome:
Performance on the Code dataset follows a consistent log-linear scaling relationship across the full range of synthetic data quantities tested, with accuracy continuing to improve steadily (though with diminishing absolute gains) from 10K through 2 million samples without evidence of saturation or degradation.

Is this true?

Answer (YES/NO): NO